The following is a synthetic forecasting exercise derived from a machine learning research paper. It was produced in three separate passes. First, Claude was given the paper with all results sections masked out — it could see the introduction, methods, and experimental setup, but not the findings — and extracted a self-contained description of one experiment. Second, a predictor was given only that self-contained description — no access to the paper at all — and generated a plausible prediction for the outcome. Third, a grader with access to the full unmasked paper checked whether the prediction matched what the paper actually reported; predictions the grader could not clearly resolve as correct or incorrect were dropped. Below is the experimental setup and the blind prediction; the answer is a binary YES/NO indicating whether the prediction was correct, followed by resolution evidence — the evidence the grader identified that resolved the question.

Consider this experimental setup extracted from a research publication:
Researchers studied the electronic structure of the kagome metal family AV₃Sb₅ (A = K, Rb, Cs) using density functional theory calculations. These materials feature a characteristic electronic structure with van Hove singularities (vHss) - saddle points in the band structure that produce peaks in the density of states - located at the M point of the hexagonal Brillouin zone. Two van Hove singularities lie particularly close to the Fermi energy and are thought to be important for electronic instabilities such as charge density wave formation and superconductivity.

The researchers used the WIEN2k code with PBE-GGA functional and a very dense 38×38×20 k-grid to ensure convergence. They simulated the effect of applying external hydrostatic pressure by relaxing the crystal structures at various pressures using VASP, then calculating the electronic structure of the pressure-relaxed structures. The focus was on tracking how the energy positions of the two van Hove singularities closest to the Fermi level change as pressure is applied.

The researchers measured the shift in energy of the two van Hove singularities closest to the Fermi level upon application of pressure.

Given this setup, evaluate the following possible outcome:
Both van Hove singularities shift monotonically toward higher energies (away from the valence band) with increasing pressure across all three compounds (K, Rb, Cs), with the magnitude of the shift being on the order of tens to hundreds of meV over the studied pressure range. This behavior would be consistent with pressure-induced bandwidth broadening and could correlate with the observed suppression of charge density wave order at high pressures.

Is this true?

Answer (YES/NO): NO